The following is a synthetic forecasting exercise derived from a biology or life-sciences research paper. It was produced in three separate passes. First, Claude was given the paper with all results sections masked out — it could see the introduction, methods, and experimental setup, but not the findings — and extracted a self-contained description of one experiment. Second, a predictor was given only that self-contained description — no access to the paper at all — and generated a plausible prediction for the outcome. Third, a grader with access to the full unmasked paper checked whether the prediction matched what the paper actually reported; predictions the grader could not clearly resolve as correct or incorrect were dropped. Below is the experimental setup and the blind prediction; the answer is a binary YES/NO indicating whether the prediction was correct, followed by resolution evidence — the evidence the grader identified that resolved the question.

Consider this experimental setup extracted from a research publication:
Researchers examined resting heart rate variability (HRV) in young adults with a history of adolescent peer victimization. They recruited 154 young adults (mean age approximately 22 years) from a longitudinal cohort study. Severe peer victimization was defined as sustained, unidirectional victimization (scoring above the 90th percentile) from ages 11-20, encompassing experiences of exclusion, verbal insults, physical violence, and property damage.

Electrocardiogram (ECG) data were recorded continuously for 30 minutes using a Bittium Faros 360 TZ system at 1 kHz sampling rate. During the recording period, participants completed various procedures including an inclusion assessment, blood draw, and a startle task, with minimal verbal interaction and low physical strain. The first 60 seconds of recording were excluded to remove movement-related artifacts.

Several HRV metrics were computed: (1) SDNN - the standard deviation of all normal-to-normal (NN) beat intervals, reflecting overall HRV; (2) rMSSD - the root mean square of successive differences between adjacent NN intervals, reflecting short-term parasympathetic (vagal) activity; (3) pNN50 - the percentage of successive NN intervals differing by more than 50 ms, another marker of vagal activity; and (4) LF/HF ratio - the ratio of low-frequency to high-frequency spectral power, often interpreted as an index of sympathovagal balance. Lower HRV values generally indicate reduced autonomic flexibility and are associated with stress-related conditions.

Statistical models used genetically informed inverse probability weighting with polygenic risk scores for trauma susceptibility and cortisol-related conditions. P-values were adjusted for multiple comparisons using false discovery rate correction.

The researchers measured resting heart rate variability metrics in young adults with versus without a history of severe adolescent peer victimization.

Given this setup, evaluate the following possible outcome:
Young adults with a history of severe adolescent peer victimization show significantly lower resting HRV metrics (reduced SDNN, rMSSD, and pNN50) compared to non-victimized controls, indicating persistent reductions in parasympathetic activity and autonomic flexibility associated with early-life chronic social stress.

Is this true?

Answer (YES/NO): YES